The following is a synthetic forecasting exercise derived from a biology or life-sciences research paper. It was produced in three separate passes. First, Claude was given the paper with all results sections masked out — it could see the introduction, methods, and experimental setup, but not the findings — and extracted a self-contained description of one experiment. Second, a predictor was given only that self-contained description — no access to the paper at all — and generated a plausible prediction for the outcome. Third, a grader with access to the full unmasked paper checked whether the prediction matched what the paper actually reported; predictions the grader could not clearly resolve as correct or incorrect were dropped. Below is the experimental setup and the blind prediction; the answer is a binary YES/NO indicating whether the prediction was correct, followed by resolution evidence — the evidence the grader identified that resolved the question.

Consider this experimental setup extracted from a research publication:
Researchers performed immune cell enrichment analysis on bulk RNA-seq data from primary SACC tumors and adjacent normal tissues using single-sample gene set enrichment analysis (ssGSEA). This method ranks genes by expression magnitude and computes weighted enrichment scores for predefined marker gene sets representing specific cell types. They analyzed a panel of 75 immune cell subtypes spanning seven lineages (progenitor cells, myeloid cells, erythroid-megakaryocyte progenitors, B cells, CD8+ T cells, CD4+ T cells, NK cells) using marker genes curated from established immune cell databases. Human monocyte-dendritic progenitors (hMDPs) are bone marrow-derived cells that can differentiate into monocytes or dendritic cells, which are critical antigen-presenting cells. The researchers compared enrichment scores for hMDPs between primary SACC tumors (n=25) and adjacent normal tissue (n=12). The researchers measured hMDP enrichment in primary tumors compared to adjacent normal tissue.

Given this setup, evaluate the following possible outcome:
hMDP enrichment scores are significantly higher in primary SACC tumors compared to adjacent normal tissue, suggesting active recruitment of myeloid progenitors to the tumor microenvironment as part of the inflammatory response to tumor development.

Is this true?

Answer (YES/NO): YES